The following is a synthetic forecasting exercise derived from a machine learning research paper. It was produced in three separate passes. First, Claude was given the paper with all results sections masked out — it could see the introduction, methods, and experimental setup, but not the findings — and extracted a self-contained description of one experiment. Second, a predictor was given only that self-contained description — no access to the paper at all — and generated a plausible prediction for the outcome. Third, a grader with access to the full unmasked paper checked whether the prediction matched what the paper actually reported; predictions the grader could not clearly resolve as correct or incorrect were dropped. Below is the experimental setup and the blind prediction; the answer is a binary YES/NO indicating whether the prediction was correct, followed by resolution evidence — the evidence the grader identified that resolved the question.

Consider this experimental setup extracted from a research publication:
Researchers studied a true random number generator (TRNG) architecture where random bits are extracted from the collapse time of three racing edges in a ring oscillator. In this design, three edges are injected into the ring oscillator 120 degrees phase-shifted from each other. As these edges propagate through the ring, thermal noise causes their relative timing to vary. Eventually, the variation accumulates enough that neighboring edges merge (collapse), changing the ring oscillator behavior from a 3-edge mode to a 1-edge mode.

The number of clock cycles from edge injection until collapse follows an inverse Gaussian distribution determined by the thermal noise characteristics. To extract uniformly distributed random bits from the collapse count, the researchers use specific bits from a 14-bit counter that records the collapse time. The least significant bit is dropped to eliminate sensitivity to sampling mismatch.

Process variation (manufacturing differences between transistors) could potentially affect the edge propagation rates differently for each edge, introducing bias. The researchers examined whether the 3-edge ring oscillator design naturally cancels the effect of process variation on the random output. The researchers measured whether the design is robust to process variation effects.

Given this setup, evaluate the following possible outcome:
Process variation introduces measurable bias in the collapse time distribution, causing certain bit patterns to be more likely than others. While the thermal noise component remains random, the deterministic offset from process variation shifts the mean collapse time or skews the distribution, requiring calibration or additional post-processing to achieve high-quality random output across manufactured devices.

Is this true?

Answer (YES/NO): NO